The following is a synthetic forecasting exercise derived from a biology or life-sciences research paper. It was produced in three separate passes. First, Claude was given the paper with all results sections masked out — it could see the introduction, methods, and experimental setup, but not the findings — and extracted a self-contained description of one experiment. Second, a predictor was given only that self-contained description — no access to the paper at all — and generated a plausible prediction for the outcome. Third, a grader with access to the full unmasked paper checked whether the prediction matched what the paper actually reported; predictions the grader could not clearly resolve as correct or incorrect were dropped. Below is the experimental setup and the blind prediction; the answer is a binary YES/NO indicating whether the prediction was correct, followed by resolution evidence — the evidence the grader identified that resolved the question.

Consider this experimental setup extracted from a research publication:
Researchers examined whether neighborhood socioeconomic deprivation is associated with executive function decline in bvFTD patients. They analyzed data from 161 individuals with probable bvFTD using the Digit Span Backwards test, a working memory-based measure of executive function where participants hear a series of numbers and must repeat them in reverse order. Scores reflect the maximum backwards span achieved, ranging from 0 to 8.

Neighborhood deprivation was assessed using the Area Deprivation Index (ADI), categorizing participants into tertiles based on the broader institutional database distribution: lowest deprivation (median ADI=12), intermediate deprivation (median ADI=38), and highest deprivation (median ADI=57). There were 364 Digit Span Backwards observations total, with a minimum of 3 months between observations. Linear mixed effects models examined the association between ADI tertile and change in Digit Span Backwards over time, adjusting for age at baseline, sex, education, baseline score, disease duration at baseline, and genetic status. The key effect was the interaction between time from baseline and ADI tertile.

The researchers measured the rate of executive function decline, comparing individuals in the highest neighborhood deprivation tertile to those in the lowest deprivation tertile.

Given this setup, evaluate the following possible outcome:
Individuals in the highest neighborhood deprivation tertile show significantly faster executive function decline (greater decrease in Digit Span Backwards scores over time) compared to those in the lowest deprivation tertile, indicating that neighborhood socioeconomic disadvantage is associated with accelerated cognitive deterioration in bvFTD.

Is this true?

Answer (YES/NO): YES